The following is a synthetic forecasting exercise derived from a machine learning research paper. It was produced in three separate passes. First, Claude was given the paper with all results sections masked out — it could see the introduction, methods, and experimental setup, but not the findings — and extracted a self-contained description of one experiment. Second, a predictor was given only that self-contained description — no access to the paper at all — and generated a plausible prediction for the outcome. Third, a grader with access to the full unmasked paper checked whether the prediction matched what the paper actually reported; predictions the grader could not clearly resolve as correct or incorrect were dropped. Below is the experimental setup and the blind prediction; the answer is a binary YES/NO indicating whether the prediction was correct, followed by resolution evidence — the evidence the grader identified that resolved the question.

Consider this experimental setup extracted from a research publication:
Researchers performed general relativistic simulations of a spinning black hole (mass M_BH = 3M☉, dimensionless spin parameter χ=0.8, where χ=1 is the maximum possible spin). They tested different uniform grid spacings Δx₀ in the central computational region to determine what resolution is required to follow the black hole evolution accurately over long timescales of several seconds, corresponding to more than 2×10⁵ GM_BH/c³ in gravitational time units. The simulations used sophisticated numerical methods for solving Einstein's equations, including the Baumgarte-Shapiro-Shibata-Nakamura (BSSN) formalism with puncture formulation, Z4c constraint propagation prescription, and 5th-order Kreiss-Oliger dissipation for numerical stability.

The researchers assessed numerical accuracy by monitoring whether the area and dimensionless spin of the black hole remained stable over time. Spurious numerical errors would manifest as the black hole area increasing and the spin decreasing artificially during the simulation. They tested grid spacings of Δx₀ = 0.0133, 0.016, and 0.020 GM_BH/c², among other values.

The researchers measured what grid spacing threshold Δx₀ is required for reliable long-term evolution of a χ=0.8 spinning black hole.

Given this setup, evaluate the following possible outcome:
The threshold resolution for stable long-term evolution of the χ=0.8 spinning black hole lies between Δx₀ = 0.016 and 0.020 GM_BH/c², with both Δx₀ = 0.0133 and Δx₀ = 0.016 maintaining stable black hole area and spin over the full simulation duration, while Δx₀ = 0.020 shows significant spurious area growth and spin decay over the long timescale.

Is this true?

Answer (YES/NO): NO